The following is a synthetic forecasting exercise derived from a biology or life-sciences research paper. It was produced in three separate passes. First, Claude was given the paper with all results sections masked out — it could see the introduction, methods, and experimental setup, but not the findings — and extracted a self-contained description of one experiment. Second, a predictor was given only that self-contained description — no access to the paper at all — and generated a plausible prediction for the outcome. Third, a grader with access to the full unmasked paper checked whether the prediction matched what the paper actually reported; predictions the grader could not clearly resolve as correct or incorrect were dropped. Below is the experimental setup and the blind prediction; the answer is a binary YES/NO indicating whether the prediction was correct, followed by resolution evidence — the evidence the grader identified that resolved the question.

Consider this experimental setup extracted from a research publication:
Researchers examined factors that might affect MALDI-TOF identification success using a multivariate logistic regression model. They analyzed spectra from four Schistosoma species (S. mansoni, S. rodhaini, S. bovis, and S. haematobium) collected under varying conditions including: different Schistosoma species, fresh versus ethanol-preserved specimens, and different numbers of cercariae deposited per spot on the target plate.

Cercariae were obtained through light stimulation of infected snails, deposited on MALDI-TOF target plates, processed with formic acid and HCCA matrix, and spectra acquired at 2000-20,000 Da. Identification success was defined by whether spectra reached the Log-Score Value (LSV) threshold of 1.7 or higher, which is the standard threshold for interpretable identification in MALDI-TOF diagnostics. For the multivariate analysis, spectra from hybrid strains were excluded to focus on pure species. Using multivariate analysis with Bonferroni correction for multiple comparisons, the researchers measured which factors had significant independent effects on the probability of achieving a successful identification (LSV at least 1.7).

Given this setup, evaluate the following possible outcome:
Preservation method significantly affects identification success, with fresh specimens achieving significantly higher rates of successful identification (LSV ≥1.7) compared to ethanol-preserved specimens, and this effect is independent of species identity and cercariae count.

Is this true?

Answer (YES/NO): YES